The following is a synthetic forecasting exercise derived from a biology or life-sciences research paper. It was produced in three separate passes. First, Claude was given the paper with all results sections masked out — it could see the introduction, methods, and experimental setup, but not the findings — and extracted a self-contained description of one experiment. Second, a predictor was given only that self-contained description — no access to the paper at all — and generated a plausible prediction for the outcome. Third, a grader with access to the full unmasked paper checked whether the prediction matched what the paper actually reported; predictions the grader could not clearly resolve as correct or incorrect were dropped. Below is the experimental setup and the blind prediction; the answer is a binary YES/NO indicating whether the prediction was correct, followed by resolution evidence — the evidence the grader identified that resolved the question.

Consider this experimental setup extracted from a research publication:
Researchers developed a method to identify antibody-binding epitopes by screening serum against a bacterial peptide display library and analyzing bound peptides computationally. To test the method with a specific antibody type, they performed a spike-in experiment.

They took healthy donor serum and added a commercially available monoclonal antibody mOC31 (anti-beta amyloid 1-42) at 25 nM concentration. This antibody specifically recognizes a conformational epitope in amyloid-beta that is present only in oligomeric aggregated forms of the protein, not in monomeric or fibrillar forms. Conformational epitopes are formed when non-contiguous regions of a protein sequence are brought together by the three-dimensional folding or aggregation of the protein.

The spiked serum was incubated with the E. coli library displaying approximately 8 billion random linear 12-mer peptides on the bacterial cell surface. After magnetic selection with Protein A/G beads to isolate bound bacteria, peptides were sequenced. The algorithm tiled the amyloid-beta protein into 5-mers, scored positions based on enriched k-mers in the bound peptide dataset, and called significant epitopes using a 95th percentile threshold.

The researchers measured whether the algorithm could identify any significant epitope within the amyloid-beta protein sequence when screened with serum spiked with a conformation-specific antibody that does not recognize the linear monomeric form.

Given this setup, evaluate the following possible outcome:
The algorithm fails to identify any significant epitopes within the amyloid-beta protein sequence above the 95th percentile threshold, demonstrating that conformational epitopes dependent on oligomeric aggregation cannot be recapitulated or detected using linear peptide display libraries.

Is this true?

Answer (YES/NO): NO